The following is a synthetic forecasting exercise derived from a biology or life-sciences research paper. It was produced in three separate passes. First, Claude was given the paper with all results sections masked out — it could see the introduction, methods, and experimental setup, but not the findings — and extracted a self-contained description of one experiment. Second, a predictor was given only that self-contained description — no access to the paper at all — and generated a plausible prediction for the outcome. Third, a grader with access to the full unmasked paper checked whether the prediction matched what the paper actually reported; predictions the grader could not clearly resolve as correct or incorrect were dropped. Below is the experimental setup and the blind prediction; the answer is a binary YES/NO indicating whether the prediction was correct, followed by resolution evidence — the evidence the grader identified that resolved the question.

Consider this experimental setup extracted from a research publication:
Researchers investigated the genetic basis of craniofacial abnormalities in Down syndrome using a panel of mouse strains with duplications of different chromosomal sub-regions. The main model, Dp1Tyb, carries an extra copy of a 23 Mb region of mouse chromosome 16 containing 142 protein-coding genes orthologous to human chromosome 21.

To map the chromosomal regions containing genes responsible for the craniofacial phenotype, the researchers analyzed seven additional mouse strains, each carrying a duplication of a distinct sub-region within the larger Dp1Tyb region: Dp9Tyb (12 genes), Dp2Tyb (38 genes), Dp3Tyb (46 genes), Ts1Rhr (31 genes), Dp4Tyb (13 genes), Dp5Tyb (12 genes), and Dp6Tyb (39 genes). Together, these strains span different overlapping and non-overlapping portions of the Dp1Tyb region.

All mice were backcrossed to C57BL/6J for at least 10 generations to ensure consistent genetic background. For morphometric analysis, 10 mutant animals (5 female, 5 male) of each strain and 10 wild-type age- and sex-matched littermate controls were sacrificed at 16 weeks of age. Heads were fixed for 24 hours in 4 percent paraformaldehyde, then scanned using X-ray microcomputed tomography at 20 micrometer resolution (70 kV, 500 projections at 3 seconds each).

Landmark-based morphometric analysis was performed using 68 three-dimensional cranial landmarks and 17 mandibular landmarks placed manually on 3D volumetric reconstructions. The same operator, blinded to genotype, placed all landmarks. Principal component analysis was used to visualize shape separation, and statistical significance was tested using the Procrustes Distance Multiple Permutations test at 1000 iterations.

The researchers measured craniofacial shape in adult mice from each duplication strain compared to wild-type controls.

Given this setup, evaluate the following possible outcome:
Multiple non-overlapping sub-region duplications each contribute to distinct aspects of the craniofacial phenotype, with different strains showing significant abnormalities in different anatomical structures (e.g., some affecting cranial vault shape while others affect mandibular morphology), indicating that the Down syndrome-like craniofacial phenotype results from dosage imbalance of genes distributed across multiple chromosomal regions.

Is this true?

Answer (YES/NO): YES